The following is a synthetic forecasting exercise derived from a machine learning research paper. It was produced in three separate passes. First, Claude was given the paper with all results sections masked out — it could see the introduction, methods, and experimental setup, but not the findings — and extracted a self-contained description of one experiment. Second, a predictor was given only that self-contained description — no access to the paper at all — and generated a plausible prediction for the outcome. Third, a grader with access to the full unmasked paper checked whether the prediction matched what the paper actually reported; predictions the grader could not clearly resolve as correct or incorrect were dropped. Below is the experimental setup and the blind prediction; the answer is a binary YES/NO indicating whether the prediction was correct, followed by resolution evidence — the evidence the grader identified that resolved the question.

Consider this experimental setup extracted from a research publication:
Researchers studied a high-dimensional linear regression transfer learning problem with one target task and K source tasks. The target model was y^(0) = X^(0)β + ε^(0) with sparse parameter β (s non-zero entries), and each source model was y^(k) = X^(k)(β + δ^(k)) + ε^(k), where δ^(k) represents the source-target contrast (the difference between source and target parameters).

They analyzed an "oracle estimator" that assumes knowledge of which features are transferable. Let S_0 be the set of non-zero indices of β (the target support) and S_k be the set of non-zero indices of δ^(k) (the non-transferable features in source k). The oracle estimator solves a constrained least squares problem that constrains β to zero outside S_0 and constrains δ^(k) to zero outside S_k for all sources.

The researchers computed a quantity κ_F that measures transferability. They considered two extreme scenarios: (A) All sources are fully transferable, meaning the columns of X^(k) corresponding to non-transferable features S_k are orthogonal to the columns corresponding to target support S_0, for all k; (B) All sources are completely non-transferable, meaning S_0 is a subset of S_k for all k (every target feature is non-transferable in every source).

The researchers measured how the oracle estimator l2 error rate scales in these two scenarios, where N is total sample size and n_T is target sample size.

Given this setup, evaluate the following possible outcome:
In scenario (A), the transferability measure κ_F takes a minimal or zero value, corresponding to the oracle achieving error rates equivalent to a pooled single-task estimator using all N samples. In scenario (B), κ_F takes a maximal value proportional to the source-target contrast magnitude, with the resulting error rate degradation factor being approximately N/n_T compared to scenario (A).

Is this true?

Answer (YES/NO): NO